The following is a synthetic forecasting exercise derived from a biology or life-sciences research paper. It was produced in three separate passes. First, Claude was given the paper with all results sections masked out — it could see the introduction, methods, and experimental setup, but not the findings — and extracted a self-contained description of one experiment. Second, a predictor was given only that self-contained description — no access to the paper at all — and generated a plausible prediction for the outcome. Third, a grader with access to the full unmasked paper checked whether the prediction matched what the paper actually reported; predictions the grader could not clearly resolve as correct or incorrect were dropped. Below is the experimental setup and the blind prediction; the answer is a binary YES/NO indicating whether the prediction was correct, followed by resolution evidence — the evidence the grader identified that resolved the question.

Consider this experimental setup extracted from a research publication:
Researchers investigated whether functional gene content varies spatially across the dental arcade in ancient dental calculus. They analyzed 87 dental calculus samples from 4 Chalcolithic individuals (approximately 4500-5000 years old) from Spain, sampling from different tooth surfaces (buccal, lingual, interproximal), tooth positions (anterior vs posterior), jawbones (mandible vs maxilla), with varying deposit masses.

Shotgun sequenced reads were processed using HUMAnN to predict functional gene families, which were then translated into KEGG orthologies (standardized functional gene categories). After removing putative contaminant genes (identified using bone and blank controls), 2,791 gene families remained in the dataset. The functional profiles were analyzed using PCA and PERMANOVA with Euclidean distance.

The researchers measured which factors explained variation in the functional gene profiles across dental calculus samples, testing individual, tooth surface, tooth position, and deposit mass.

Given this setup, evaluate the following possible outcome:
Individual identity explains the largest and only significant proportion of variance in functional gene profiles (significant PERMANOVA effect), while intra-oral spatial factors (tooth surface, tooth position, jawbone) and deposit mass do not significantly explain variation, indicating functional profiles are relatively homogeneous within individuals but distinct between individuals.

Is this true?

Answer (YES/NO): NO